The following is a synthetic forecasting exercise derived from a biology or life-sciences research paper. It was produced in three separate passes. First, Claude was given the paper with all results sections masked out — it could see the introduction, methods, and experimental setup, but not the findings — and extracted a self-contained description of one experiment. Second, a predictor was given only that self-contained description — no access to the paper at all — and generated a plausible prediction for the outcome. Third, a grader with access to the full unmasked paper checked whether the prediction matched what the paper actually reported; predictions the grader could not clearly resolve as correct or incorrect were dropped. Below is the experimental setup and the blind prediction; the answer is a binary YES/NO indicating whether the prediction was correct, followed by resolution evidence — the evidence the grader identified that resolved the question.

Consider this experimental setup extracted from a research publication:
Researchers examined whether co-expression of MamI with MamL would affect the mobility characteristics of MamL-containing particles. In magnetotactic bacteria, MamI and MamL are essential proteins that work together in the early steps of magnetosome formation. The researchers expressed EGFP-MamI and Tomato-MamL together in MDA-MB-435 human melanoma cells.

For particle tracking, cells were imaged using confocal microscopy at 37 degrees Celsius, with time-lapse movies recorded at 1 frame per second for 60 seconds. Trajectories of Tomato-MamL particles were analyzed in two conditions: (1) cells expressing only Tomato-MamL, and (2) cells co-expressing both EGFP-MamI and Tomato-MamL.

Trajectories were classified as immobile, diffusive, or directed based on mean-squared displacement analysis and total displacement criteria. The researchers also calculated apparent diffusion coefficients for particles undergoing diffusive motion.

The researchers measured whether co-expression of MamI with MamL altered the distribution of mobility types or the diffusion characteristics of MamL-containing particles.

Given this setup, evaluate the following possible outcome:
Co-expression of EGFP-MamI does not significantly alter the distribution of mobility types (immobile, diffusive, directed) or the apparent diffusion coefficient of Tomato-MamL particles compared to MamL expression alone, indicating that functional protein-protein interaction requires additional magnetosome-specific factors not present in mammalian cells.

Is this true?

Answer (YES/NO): NO